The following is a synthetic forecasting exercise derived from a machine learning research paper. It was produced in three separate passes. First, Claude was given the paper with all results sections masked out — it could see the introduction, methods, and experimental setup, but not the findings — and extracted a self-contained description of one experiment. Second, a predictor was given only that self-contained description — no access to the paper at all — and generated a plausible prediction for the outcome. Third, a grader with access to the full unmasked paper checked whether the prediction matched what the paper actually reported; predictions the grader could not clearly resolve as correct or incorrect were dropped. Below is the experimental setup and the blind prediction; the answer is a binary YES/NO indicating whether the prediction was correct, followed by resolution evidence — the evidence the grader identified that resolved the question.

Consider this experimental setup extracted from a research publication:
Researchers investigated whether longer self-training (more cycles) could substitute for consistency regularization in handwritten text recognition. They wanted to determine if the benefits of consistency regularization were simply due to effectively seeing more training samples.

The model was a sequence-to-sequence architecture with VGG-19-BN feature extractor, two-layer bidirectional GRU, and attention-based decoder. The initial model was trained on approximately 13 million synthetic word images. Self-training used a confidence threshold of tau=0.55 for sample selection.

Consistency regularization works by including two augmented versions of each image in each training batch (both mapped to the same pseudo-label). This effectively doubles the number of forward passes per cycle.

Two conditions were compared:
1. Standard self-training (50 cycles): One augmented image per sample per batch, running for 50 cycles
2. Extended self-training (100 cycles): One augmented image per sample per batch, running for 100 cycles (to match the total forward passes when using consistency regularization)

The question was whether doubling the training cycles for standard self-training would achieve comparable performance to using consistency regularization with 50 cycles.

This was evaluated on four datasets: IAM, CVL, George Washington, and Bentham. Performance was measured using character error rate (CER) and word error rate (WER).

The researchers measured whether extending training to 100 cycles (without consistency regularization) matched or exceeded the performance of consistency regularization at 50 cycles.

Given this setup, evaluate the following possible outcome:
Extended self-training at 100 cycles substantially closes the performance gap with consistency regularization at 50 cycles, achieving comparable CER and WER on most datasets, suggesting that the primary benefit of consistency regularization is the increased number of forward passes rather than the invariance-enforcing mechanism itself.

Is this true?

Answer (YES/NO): NO